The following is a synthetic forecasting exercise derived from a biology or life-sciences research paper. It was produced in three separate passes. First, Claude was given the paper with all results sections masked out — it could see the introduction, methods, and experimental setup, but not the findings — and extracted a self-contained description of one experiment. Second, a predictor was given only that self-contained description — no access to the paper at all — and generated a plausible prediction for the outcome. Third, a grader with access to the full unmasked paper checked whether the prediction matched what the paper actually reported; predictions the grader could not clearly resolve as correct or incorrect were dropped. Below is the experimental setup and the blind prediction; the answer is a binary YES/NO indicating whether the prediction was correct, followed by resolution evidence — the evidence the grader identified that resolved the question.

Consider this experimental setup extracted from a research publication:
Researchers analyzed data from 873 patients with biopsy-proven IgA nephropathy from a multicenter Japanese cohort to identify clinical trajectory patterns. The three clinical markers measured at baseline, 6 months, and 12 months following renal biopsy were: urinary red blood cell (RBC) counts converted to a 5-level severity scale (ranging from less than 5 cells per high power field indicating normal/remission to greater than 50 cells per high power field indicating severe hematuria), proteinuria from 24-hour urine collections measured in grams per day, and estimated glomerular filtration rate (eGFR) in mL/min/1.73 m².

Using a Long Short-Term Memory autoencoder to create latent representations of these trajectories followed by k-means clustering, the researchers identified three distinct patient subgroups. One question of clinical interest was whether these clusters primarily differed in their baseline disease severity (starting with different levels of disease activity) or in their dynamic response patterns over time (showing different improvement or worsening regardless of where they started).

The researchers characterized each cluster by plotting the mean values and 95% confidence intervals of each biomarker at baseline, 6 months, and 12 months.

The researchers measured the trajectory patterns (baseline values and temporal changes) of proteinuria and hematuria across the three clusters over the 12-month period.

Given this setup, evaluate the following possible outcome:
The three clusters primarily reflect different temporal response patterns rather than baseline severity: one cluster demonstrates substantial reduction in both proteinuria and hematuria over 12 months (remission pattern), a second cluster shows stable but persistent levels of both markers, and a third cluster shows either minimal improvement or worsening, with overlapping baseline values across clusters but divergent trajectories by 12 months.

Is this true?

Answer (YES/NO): NO